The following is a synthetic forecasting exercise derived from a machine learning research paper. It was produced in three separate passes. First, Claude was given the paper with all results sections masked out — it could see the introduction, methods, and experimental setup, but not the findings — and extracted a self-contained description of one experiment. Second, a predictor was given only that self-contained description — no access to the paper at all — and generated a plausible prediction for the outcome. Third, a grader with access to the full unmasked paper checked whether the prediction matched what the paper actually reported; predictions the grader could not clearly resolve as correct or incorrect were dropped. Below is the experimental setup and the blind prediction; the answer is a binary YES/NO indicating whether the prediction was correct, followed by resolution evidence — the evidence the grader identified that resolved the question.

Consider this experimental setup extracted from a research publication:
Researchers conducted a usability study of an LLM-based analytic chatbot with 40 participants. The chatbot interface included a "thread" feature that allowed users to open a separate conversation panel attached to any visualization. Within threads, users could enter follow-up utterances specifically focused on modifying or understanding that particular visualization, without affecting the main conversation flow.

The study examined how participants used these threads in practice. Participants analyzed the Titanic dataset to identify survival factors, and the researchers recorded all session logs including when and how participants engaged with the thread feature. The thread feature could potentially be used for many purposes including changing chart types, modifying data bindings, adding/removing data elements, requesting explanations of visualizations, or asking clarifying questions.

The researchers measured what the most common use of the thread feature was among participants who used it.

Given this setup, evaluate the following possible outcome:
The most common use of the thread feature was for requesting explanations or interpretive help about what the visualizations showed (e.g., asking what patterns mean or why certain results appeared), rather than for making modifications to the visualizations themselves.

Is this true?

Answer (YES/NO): NO